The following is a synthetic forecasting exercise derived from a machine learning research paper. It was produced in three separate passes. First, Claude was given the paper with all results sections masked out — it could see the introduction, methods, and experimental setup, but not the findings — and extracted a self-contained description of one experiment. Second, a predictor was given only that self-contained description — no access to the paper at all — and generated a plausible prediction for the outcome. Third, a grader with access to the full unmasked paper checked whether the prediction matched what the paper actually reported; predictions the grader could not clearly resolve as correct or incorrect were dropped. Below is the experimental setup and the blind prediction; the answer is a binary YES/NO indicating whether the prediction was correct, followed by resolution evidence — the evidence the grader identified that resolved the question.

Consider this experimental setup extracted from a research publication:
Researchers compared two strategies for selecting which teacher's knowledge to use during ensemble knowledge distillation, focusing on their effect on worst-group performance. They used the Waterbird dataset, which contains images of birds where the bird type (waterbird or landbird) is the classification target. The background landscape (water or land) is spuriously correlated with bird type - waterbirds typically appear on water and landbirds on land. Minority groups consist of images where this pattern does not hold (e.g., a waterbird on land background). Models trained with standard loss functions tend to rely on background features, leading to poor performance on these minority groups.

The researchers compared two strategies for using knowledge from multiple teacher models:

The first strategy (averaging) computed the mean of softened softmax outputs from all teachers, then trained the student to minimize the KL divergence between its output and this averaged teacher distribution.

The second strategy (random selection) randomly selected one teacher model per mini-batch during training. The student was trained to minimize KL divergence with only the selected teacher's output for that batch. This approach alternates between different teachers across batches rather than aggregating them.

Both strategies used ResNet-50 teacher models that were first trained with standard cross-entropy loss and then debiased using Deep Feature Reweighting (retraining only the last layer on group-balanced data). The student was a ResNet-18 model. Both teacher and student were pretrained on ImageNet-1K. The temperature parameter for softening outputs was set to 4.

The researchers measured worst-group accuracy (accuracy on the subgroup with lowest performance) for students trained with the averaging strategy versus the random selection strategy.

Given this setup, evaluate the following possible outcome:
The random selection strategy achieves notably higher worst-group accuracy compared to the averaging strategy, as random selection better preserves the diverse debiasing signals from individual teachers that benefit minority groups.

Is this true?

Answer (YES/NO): NO